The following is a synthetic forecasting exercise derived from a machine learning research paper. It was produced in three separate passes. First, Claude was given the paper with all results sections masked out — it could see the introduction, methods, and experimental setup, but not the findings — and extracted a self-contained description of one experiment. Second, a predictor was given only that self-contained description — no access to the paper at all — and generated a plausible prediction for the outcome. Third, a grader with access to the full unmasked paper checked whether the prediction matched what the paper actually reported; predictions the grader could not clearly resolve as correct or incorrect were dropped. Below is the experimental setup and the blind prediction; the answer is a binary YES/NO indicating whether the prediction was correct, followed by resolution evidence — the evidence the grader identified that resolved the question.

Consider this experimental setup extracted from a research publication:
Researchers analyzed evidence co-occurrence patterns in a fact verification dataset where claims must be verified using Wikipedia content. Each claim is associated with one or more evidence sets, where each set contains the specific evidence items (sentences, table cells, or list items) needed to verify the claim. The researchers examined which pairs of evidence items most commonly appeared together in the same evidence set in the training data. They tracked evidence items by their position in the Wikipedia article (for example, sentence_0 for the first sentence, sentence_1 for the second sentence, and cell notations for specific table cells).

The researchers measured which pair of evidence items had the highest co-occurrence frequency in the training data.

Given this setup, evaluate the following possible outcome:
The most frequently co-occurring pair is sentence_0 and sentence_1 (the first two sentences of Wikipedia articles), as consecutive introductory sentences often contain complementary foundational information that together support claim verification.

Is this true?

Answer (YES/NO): YES